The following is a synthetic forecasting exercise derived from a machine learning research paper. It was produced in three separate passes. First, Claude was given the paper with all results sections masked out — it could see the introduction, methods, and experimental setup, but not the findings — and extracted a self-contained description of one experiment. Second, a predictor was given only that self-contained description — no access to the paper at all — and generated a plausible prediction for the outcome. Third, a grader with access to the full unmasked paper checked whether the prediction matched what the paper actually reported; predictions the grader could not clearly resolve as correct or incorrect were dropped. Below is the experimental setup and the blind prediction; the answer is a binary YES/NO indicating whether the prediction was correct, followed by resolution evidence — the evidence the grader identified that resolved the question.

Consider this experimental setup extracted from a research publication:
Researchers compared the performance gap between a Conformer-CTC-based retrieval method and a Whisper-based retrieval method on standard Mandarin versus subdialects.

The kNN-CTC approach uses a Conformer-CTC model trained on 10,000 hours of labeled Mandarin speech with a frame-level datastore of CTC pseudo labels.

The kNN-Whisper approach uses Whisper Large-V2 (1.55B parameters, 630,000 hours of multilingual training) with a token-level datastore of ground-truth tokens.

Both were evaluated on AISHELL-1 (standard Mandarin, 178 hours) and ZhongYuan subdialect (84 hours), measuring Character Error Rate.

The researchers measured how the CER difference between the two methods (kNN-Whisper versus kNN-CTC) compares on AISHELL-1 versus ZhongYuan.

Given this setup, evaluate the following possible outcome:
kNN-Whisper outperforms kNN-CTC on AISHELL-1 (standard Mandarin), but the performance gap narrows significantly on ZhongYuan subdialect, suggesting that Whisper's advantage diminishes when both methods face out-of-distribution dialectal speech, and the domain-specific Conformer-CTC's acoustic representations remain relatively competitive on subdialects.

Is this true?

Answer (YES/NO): NO